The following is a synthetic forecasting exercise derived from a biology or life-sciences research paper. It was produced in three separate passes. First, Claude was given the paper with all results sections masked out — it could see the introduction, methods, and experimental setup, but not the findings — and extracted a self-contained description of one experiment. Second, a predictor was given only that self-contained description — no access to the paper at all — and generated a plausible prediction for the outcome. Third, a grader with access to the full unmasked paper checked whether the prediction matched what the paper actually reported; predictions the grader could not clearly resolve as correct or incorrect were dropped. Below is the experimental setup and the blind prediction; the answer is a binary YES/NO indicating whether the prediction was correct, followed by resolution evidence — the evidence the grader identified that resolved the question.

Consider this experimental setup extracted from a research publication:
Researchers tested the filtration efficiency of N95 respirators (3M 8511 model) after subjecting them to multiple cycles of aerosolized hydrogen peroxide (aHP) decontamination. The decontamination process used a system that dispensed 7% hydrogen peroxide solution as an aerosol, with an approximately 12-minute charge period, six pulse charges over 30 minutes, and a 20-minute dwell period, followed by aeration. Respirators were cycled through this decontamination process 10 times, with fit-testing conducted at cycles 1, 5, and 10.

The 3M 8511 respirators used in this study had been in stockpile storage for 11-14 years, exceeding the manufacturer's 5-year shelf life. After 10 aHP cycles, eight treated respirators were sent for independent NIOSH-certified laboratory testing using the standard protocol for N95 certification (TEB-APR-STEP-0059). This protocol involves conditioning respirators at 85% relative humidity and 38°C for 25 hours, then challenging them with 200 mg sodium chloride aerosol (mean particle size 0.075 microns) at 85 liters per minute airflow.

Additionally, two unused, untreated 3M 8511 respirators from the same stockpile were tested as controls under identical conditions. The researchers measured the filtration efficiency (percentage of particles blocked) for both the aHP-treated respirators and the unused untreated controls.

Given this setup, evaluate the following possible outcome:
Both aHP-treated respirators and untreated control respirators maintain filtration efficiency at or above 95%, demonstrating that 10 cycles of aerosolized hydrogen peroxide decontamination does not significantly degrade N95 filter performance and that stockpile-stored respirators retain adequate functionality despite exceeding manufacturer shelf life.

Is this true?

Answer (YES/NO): NO